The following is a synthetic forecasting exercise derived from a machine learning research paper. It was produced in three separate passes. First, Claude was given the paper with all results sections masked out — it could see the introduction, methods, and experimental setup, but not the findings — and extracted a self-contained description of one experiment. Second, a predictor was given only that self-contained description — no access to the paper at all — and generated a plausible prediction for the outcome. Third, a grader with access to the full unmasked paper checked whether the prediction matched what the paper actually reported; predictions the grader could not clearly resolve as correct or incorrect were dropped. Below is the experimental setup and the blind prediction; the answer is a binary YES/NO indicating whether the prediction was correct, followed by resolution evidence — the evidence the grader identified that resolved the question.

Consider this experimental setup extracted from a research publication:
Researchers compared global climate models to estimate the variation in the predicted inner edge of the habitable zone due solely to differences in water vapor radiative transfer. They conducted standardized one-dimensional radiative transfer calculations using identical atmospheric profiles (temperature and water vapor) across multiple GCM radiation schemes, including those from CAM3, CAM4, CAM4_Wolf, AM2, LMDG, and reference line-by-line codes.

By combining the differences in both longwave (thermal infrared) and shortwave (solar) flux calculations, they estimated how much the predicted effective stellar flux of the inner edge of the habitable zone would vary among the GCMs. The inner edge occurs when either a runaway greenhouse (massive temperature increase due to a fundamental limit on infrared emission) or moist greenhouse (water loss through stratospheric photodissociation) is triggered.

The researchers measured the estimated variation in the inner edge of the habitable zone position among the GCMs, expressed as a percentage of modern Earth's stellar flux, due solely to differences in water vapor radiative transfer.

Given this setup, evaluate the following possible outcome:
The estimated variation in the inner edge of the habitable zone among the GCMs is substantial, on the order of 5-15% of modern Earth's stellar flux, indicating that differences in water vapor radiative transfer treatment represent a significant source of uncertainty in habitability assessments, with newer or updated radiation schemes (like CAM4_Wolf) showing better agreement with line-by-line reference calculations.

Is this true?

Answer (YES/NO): NO